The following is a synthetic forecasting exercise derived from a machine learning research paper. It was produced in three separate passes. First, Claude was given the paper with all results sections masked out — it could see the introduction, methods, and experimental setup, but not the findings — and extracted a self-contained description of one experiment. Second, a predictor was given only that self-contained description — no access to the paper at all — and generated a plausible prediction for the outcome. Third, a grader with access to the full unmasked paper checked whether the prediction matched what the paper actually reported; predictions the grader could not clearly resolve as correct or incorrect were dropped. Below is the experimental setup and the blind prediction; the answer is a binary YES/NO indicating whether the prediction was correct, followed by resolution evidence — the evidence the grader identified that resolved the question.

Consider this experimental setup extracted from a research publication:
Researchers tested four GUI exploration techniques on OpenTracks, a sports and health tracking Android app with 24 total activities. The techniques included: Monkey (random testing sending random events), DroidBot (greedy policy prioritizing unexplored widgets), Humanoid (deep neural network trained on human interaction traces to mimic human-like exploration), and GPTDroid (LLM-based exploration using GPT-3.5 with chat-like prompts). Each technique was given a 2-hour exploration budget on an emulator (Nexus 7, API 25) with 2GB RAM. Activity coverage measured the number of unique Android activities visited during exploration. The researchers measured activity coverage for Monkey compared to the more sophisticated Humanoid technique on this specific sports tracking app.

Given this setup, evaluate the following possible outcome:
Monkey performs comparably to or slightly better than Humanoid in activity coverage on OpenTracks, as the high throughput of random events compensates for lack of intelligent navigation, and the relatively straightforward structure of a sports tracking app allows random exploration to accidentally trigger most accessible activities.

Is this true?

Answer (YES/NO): NO